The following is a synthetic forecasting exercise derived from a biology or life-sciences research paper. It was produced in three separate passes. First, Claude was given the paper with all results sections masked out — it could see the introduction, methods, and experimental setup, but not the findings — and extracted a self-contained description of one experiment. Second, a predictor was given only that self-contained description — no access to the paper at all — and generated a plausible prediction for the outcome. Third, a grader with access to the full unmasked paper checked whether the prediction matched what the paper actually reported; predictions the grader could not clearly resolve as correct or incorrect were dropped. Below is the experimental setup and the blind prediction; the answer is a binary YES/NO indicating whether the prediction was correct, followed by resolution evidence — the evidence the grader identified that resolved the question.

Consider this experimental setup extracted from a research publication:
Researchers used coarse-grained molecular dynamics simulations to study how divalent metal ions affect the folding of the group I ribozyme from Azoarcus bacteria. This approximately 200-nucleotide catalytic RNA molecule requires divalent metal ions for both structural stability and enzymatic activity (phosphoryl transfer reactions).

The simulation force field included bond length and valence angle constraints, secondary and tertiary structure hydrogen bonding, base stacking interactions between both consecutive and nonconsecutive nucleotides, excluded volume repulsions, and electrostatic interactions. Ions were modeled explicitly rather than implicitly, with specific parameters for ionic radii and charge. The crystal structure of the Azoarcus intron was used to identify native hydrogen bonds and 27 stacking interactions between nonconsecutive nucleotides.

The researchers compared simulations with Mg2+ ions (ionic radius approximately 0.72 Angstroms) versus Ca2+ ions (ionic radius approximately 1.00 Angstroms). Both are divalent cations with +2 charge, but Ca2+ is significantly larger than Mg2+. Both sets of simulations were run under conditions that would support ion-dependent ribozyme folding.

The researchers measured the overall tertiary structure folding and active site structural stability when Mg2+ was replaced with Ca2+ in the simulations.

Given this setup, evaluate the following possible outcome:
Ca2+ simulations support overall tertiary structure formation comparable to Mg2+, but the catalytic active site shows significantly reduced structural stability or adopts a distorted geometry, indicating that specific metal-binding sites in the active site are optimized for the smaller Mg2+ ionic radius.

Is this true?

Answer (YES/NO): YES